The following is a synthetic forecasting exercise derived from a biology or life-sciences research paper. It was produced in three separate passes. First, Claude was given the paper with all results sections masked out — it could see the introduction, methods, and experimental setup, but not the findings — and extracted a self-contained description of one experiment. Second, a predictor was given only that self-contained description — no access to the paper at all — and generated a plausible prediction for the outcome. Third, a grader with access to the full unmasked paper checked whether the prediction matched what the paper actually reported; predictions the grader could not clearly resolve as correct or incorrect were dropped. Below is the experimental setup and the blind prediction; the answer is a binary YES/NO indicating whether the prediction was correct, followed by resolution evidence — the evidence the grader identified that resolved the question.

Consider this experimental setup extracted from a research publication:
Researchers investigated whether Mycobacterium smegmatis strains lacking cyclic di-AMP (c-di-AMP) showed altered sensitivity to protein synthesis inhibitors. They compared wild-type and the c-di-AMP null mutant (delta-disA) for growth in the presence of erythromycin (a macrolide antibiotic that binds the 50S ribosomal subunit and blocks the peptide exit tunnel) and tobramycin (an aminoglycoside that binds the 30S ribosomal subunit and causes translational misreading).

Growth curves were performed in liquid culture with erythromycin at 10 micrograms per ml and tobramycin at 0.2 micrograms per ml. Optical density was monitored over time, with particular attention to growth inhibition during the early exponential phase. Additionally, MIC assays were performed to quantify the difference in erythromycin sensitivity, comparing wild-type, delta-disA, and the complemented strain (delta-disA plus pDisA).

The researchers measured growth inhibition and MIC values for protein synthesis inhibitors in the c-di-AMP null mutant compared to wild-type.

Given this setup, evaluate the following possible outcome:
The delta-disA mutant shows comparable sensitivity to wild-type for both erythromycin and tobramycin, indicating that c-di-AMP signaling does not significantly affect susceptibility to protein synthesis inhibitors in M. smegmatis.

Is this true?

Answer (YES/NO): NO